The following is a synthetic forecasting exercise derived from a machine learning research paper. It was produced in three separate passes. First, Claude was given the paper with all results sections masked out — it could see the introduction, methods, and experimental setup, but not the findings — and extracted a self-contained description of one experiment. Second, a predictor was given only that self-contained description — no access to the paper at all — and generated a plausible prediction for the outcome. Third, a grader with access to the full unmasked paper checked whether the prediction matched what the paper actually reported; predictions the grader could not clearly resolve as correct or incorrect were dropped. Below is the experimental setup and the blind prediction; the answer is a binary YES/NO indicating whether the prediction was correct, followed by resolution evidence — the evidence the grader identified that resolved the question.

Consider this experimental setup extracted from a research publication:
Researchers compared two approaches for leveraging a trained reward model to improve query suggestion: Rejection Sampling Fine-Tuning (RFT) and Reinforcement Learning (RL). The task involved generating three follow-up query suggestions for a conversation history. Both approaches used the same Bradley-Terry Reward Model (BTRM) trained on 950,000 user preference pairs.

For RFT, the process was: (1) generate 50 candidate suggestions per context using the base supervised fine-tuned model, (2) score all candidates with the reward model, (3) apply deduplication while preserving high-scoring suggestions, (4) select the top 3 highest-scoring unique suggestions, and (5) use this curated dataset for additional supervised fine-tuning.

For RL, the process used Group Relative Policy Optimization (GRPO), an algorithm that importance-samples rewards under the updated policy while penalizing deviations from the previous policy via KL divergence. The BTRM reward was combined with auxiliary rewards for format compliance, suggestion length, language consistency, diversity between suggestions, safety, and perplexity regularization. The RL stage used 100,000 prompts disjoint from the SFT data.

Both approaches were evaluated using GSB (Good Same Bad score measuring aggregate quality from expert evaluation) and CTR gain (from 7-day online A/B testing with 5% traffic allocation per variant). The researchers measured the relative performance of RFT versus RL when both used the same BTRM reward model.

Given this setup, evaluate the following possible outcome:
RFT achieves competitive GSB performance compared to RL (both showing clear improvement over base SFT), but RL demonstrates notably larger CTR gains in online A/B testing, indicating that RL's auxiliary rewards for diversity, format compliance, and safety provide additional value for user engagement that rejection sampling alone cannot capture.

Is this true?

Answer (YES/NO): NO